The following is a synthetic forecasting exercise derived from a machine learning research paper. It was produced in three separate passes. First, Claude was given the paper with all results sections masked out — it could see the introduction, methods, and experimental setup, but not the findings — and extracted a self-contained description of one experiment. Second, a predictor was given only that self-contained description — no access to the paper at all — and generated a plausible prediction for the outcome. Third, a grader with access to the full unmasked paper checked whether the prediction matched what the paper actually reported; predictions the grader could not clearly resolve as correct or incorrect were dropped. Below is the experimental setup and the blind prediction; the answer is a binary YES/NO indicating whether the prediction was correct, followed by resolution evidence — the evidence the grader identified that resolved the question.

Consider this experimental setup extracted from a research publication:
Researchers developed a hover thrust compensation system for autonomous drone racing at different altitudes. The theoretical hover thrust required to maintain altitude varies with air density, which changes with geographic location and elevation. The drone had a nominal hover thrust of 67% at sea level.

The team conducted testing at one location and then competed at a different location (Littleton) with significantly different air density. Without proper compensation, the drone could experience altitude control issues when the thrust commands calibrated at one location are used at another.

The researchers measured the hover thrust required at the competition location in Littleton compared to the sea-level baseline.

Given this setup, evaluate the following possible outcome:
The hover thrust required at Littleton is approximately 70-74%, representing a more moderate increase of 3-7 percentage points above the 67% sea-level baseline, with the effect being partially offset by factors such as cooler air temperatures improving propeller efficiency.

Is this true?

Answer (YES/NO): YES